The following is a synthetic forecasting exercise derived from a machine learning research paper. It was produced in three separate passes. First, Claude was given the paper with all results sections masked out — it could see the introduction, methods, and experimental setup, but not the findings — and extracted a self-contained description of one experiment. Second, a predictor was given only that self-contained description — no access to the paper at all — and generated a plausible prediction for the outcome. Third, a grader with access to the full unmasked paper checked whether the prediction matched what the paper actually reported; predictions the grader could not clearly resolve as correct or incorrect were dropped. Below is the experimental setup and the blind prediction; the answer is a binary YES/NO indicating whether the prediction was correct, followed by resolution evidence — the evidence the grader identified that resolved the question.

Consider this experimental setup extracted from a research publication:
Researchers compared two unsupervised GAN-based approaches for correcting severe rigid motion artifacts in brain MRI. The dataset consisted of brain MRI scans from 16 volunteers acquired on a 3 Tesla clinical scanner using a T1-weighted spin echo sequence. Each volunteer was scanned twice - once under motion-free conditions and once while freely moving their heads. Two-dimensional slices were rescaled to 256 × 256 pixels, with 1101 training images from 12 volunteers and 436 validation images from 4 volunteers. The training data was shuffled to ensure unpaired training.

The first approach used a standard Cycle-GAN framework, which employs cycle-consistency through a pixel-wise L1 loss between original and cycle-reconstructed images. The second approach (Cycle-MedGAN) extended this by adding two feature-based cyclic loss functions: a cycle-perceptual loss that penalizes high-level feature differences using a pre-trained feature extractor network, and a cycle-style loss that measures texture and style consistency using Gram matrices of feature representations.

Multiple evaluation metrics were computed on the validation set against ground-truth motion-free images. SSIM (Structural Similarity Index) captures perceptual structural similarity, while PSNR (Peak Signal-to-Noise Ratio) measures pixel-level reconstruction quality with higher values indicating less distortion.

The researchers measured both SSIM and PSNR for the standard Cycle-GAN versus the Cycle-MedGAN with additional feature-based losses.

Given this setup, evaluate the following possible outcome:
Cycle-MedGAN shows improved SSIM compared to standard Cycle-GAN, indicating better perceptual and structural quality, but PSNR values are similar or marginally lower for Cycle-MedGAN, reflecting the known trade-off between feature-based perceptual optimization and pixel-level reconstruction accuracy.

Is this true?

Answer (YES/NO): NO